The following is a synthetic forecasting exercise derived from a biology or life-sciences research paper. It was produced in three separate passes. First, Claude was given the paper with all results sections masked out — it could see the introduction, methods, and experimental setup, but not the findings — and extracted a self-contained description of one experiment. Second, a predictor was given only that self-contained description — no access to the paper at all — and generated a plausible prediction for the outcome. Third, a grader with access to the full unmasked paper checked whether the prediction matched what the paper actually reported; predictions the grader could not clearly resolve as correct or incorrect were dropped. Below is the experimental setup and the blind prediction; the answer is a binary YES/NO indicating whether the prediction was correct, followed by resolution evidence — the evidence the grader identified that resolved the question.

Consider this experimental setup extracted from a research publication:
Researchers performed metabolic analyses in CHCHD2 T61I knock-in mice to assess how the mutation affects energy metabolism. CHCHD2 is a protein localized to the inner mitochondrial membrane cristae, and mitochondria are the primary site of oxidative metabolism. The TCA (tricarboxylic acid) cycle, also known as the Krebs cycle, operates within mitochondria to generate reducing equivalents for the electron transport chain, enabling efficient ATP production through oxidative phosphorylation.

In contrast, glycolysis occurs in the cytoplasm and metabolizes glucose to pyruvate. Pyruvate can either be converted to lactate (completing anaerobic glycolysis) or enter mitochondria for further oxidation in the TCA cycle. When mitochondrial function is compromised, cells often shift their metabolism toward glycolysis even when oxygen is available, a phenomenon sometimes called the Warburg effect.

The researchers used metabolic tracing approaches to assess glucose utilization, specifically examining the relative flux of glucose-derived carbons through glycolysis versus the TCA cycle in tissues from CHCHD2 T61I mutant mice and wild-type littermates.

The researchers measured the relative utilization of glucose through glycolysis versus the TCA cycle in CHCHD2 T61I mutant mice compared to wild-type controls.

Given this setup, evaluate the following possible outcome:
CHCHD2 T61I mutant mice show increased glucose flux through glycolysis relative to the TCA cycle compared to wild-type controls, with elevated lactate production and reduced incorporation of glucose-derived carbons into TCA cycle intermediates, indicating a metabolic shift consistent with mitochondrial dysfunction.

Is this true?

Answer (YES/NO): YES